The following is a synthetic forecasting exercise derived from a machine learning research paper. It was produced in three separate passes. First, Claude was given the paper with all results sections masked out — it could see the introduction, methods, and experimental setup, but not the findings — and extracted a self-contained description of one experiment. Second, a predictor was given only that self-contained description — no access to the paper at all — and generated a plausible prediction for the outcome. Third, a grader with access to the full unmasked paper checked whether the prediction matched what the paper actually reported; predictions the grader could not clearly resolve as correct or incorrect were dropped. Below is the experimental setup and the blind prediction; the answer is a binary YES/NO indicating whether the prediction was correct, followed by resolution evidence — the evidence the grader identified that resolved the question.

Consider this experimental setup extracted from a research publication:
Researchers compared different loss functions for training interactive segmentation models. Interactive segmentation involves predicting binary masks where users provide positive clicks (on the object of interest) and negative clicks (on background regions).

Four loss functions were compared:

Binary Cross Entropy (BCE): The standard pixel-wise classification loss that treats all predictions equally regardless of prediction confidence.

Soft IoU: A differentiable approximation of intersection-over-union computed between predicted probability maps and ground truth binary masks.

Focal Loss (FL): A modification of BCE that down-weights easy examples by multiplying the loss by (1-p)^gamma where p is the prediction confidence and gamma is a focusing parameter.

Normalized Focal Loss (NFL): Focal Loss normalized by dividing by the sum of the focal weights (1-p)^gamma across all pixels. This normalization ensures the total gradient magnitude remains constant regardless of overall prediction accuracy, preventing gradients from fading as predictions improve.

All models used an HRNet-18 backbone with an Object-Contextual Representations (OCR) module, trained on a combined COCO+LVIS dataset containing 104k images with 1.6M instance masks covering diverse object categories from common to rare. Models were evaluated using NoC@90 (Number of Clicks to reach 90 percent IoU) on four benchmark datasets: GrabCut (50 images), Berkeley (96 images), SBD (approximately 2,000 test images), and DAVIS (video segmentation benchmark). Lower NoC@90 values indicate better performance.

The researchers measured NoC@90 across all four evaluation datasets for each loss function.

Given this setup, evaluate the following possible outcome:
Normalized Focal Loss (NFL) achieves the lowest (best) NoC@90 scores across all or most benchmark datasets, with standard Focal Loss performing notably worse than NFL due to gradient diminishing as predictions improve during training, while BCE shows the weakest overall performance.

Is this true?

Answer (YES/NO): NO